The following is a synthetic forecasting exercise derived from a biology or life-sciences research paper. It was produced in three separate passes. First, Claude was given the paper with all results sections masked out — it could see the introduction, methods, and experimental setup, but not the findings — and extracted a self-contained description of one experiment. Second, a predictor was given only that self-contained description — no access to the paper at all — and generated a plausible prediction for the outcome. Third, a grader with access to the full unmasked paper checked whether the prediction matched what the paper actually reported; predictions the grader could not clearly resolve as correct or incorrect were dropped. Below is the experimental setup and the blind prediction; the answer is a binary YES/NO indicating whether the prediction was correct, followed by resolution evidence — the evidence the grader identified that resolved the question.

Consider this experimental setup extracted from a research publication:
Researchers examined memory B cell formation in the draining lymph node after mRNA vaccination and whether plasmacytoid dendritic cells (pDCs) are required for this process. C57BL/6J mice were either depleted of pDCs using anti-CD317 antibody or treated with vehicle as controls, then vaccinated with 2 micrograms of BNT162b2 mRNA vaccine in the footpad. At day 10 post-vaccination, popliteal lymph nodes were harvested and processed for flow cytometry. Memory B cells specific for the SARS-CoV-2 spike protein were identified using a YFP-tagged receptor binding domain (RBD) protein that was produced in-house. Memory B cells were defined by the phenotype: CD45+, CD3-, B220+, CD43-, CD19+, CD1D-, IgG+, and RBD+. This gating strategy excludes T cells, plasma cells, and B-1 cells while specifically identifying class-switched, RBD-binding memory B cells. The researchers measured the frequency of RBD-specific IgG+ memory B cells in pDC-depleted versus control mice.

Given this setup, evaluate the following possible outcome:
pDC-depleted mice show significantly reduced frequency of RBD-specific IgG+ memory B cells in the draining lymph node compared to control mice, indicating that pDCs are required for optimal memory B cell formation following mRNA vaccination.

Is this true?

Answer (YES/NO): YES